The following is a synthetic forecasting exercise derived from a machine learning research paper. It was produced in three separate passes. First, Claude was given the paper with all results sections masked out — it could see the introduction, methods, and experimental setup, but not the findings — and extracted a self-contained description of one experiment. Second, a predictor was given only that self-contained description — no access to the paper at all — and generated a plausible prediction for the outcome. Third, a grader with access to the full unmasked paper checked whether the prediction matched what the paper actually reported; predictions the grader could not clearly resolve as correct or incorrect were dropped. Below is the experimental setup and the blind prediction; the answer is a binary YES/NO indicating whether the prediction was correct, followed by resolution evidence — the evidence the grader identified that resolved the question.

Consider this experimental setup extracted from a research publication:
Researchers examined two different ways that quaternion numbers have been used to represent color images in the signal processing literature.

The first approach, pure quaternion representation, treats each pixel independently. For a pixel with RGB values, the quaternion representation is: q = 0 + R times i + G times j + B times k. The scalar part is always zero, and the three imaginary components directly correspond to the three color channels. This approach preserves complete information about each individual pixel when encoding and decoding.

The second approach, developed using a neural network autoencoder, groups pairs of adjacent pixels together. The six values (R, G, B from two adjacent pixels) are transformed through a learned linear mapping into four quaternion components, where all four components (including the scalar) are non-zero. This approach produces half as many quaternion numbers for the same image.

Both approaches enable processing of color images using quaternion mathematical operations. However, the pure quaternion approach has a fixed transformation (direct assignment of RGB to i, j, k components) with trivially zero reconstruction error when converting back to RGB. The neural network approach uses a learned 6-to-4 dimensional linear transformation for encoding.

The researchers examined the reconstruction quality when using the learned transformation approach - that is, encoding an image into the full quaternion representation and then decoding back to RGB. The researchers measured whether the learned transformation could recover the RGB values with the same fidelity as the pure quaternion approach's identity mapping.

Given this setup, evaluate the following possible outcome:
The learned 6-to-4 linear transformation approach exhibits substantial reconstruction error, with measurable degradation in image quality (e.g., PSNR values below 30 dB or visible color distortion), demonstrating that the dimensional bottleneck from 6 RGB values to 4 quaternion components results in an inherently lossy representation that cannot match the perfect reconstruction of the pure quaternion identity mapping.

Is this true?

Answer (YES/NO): NO